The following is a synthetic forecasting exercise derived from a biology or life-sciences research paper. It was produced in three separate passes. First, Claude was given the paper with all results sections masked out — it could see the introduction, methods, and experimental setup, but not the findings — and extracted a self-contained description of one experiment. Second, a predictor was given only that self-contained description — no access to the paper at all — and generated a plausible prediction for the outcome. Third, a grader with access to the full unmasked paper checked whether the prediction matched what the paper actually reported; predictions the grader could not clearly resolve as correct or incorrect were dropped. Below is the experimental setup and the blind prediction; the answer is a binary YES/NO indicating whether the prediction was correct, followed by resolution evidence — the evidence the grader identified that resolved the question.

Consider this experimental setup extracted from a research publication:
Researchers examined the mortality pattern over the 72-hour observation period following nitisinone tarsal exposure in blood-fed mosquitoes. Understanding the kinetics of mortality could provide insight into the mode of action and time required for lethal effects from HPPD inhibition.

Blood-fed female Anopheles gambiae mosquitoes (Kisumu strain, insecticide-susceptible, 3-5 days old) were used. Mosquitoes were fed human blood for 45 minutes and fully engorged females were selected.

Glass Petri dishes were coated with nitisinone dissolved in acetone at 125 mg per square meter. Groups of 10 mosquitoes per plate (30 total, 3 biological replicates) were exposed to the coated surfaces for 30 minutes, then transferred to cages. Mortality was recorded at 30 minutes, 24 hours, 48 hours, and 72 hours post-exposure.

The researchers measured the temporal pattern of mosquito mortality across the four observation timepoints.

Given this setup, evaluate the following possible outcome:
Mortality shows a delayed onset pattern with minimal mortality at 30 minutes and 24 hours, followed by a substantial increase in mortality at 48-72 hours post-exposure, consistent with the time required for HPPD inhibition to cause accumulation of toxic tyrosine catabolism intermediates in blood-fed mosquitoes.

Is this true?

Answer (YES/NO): NO